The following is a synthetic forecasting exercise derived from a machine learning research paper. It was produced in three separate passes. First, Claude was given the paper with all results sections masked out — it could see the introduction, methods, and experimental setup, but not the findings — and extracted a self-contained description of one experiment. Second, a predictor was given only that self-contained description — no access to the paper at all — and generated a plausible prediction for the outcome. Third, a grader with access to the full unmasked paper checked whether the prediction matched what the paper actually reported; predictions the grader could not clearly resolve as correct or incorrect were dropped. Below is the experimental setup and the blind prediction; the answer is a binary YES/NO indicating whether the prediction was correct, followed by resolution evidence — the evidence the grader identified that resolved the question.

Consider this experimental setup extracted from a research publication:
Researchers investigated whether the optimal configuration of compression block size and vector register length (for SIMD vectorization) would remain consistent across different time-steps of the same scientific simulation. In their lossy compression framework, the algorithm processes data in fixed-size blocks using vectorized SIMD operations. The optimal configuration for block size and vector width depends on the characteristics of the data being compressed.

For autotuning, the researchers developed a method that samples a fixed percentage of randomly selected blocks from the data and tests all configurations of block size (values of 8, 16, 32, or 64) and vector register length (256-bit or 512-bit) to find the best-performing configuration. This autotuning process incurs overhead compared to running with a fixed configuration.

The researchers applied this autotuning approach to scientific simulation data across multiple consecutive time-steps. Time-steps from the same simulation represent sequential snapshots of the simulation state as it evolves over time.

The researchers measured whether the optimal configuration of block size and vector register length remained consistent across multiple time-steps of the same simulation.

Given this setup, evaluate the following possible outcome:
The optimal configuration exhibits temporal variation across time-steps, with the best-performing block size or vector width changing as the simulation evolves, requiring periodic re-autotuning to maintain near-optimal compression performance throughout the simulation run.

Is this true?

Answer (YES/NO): NO